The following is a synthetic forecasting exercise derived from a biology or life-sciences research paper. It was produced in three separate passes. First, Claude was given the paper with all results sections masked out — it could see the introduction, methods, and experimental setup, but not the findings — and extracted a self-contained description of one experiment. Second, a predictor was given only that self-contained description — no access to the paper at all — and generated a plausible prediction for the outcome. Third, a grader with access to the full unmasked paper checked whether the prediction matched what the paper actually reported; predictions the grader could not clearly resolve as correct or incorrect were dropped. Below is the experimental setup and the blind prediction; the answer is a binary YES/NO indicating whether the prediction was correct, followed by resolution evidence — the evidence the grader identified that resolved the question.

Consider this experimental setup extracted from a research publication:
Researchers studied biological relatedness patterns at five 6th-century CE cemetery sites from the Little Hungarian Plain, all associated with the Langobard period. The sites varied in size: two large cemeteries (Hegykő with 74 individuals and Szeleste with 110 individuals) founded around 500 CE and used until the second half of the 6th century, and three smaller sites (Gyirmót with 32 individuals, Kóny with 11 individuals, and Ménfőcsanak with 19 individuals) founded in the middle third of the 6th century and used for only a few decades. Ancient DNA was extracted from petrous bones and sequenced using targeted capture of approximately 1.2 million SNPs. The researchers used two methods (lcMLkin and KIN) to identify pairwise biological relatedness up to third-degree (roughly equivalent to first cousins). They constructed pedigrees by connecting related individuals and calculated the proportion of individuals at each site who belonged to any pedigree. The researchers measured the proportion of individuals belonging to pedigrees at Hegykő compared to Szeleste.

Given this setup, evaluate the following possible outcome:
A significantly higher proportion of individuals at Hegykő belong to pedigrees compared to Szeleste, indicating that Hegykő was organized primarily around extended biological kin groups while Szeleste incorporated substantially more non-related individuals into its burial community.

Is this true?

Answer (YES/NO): YES